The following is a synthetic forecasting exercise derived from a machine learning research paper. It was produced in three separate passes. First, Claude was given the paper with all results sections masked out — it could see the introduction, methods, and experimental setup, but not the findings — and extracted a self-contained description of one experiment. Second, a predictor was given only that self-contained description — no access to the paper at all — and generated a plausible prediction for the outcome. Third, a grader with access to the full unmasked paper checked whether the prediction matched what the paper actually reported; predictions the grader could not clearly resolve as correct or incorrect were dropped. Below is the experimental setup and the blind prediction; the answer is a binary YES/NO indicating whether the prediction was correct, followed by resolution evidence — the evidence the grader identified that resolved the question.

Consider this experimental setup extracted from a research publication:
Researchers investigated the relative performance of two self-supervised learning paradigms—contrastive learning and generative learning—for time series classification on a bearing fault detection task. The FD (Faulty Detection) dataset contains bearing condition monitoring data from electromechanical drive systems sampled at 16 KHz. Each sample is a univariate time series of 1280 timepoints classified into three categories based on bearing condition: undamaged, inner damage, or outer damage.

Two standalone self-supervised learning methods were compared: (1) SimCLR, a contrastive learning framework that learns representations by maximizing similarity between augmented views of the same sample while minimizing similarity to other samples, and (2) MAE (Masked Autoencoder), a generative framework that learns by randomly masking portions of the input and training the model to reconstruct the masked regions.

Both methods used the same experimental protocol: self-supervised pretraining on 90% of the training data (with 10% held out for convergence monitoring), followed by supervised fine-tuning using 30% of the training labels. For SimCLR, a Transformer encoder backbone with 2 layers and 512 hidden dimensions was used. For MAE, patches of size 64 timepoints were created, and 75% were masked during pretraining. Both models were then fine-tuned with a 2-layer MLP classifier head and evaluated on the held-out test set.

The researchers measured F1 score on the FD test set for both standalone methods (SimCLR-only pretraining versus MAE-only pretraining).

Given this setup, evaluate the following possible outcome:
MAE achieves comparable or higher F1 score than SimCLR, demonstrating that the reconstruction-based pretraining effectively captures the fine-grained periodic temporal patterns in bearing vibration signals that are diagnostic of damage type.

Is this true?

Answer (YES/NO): YES